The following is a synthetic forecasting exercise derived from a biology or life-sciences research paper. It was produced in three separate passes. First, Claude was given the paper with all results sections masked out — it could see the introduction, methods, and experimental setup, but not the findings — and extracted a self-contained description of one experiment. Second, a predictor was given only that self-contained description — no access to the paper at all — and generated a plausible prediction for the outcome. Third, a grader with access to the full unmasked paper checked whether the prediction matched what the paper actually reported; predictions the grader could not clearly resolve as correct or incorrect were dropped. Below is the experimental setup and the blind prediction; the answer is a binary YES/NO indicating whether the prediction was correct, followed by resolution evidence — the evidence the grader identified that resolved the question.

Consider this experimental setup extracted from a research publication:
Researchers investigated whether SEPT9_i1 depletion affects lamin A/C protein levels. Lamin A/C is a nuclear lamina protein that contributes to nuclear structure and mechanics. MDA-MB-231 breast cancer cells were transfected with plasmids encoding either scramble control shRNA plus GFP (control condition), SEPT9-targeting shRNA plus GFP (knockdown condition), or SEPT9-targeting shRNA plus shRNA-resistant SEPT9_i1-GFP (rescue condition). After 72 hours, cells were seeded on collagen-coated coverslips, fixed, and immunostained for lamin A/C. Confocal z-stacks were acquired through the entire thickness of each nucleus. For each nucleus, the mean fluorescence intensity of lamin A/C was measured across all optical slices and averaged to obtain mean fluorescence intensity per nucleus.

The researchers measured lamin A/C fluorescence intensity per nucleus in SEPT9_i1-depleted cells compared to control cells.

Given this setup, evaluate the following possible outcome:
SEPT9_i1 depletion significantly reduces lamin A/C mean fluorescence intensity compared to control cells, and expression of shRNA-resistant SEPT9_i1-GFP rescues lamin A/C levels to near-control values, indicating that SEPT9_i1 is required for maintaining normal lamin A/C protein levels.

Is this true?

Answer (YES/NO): NO